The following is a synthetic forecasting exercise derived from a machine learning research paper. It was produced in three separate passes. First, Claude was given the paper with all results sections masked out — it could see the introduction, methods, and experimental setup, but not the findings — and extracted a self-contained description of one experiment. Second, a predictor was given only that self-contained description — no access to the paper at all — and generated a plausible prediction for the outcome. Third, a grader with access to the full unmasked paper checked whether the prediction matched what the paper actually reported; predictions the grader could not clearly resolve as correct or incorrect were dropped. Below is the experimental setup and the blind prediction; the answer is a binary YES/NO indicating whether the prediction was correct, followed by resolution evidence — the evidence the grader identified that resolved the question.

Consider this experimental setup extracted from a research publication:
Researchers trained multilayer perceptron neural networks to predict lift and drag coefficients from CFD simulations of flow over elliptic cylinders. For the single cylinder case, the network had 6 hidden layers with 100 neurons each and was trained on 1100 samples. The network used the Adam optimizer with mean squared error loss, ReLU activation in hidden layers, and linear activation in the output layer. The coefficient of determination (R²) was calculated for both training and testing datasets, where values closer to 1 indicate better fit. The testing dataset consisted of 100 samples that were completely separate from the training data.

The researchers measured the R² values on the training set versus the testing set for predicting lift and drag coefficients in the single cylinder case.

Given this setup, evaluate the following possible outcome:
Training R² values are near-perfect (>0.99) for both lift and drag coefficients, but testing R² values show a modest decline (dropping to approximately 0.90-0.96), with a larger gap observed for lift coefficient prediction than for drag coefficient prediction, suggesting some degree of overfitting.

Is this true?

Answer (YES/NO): NO